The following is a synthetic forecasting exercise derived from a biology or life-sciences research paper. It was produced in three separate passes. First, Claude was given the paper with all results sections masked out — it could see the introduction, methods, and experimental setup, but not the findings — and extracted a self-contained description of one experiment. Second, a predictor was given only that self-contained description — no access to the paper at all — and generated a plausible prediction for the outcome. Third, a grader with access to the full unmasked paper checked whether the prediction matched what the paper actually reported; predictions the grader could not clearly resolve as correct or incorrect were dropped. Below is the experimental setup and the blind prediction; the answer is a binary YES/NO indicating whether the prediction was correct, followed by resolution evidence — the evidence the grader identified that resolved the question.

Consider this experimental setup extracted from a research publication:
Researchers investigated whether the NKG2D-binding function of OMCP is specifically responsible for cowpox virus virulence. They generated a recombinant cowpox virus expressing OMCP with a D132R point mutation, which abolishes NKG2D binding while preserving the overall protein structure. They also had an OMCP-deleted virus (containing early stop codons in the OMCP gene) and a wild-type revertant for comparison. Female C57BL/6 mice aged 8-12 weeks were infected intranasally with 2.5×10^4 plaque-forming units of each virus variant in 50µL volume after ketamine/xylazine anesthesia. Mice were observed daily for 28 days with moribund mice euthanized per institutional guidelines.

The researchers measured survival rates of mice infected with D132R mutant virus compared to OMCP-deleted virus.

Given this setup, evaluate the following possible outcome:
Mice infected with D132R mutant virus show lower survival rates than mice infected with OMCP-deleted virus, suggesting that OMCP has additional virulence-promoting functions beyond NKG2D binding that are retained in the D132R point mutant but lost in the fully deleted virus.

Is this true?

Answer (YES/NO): NO